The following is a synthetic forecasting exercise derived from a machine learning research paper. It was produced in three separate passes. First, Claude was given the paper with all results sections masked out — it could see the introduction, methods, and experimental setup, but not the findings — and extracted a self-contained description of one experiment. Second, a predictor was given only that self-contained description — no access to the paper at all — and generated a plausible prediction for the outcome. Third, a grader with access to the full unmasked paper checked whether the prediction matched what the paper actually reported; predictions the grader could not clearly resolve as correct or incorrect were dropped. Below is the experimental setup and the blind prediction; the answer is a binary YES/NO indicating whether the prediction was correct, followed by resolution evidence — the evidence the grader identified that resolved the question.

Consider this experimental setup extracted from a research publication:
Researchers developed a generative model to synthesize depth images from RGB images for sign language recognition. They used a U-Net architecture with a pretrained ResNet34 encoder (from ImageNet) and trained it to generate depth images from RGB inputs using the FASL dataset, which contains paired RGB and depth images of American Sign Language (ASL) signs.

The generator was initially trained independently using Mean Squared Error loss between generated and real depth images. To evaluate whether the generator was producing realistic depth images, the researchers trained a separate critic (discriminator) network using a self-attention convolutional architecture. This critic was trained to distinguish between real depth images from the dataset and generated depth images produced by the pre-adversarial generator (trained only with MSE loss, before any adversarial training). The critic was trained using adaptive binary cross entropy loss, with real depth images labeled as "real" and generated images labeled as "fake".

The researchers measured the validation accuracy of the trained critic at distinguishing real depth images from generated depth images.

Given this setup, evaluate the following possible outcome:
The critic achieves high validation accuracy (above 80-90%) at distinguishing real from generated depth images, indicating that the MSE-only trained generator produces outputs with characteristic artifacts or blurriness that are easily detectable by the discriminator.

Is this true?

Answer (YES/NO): NO